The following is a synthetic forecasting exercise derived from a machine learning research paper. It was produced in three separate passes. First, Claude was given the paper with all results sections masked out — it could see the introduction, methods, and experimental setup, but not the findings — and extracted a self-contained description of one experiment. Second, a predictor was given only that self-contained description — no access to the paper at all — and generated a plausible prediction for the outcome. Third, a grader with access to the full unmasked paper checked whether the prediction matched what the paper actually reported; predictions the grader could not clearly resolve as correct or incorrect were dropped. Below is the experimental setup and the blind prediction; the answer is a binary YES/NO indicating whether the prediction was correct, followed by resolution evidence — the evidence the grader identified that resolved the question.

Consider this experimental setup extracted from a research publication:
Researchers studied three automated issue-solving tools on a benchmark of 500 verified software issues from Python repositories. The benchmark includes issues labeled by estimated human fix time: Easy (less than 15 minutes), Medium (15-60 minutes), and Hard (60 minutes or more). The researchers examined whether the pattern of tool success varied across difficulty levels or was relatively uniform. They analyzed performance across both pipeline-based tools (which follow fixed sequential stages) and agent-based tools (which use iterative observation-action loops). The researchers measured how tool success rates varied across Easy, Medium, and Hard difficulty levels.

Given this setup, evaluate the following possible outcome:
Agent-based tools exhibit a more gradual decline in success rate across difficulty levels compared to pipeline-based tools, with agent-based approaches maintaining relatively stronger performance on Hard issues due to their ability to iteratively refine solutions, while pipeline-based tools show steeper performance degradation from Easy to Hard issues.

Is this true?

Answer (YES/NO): NO